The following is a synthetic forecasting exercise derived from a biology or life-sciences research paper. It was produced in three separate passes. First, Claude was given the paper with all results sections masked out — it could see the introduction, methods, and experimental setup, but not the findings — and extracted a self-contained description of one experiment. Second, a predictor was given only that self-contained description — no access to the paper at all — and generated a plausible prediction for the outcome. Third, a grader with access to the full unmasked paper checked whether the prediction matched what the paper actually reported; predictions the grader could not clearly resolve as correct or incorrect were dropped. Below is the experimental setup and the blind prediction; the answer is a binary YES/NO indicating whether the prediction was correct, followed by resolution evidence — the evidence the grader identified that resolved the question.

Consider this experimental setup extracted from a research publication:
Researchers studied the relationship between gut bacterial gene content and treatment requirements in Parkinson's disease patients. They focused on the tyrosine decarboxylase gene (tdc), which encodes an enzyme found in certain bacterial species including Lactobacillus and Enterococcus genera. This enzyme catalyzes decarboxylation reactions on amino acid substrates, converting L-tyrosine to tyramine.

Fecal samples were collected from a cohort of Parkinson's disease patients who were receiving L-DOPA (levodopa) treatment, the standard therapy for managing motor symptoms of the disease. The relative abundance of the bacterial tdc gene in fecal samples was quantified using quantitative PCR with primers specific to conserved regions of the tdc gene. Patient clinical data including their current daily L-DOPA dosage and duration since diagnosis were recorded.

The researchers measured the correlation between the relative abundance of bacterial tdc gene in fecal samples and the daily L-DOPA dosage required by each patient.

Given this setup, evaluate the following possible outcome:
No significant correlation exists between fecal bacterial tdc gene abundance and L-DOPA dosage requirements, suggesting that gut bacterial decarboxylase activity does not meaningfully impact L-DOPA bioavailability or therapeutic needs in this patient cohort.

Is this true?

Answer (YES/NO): NO